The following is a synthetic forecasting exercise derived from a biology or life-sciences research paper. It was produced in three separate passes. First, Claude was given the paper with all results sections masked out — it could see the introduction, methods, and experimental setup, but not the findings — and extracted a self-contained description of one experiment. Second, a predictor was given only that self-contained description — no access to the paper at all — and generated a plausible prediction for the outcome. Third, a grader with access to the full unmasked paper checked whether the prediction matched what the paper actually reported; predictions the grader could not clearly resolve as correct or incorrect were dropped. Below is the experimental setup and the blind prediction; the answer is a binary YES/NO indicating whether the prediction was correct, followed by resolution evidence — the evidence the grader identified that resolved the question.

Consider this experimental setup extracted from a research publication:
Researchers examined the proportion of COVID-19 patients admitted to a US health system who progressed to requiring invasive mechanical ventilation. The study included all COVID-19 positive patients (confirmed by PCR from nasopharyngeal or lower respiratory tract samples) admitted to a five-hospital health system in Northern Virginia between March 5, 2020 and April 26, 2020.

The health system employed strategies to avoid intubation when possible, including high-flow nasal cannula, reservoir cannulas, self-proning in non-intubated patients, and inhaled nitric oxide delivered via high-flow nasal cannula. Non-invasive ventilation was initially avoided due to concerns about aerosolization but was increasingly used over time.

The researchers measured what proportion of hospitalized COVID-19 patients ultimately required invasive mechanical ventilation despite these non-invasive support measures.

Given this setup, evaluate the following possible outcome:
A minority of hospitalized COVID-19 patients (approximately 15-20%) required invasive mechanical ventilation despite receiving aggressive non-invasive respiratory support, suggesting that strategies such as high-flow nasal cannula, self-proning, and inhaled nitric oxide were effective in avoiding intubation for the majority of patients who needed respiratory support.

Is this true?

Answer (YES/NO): YES